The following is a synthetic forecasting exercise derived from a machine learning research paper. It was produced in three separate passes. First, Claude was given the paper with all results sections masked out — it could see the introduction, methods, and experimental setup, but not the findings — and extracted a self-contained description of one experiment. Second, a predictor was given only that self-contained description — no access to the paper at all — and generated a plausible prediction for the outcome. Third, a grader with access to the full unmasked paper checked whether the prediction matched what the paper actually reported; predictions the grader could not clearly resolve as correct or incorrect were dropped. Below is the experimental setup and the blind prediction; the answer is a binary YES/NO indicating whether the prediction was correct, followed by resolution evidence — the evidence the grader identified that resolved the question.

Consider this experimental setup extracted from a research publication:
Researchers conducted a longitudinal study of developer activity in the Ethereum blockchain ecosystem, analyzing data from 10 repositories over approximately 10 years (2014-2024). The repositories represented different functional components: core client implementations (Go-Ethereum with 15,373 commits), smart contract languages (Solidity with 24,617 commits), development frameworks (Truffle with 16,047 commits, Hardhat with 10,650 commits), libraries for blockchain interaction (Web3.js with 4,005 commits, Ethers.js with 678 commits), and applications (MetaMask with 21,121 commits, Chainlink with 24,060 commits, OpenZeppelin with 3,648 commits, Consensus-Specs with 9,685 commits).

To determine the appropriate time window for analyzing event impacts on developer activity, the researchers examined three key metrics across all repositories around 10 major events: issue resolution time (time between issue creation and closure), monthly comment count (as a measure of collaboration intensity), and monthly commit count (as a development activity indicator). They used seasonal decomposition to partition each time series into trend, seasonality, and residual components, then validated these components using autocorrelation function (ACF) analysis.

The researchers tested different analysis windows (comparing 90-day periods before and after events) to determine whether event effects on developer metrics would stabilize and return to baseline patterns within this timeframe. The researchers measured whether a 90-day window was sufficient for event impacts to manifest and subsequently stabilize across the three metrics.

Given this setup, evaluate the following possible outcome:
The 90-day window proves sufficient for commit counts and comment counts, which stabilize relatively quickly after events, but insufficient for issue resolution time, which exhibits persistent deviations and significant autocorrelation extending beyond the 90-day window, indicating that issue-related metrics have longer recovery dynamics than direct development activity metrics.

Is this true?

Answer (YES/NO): NO